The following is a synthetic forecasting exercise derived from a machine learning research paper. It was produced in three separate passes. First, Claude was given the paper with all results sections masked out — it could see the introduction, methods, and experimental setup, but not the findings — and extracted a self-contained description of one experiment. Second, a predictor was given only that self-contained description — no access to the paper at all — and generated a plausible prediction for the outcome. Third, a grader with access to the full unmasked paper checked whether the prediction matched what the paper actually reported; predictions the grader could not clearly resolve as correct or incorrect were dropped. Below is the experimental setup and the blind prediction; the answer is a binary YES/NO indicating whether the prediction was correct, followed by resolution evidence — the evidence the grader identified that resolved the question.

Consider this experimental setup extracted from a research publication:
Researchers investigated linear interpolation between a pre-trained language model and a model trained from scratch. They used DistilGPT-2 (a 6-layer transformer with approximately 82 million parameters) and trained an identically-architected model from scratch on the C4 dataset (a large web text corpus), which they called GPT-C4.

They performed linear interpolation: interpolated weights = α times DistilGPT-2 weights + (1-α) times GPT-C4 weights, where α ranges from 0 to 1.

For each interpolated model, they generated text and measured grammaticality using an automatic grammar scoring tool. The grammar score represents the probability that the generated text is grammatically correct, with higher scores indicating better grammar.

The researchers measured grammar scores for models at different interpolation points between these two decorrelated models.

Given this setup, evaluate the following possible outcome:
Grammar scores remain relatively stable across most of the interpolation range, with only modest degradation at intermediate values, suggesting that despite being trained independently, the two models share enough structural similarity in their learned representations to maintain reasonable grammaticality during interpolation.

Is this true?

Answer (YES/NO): NO